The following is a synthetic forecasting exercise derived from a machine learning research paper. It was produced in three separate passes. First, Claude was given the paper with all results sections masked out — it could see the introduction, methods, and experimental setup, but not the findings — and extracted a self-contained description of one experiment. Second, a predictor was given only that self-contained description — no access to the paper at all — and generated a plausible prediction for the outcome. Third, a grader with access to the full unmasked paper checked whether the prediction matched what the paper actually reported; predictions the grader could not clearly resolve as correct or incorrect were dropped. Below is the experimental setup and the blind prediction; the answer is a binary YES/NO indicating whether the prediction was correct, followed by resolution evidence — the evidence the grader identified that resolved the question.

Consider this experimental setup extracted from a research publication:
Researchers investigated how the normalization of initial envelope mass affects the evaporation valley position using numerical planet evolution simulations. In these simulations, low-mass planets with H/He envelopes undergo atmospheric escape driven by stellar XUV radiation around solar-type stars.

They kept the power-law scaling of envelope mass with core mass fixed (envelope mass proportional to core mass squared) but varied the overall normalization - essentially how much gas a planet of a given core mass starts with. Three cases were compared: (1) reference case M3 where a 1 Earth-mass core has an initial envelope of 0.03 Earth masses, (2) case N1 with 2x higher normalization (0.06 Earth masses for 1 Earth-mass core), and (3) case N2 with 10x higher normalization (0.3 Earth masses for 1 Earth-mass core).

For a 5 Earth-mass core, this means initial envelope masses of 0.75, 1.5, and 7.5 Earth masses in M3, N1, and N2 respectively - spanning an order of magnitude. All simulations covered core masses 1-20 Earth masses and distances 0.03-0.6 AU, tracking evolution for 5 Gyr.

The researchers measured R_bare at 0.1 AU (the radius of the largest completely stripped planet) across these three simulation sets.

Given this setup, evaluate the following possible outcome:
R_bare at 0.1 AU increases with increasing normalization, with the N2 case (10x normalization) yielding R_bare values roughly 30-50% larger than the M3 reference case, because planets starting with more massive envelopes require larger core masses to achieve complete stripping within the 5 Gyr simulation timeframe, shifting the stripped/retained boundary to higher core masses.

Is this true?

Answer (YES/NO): NO